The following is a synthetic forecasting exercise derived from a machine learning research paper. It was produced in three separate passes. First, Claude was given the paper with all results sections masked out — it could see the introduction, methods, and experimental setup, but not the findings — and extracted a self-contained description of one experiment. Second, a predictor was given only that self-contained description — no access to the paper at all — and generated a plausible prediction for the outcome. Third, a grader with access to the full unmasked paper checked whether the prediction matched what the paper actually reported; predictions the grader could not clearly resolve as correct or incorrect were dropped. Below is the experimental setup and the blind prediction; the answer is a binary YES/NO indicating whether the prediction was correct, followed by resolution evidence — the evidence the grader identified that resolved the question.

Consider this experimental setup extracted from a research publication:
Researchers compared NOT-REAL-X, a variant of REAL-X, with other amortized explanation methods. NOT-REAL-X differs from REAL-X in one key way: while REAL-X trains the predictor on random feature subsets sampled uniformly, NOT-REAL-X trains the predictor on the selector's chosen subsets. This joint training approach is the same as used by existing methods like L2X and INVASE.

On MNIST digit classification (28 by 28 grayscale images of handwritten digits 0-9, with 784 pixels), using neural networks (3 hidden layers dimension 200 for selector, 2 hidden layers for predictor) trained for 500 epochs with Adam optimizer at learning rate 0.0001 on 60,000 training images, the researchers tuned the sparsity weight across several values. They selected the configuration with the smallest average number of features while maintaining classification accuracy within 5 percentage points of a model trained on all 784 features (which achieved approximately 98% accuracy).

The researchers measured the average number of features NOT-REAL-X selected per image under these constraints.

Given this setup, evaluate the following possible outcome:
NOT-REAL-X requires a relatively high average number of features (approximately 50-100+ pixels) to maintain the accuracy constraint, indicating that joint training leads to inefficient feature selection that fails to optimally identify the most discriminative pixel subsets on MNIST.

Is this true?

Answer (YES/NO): NO